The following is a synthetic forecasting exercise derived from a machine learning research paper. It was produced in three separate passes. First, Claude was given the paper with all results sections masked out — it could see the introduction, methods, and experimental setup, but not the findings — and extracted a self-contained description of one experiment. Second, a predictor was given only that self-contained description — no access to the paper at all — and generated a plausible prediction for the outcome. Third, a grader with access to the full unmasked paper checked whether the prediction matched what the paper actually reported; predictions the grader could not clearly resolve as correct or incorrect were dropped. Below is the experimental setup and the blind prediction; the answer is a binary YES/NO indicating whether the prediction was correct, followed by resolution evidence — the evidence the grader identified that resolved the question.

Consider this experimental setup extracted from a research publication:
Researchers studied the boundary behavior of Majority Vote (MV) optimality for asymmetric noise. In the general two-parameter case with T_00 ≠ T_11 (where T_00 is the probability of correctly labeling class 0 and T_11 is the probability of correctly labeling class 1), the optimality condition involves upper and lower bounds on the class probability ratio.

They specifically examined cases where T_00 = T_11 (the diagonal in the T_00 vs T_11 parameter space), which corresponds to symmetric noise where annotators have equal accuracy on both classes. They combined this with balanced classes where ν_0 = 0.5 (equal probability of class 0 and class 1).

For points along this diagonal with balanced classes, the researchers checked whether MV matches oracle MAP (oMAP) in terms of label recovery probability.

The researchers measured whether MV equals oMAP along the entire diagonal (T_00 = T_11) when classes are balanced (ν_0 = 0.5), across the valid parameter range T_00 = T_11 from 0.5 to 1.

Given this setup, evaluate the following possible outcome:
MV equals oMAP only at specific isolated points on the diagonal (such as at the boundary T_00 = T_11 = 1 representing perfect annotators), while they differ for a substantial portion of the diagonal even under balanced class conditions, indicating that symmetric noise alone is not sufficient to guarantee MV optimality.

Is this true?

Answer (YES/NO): NO